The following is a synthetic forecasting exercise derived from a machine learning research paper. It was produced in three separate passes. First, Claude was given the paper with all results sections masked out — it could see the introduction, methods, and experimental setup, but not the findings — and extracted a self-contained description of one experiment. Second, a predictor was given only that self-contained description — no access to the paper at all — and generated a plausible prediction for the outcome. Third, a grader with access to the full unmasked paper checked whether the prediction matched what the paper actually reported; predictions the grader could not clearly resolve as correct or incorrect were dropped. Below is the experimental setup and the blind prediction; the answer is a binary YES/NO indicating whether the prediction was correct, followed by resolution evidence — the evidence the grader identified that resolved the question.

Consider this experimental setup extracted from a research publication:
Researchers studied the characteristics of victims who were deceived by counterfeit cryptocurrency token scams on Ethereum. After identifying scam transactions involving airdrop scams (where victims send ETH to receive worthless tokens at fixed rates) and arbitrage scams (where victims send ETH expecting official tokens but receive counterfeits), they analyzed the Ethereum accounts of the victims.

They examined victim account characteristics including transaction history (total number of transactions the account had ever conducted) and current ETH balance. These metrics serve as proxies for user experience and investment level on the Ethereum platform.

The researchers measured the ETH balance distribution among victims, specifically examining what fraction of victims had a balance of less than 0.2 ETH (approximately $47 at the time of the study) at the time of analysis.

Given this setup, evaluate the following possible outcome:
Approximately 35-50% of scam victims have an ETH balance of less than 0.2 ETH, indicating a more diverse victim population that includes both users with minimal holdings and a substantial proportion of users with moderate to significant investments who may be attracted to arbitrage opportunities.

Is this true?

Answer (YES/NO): NO